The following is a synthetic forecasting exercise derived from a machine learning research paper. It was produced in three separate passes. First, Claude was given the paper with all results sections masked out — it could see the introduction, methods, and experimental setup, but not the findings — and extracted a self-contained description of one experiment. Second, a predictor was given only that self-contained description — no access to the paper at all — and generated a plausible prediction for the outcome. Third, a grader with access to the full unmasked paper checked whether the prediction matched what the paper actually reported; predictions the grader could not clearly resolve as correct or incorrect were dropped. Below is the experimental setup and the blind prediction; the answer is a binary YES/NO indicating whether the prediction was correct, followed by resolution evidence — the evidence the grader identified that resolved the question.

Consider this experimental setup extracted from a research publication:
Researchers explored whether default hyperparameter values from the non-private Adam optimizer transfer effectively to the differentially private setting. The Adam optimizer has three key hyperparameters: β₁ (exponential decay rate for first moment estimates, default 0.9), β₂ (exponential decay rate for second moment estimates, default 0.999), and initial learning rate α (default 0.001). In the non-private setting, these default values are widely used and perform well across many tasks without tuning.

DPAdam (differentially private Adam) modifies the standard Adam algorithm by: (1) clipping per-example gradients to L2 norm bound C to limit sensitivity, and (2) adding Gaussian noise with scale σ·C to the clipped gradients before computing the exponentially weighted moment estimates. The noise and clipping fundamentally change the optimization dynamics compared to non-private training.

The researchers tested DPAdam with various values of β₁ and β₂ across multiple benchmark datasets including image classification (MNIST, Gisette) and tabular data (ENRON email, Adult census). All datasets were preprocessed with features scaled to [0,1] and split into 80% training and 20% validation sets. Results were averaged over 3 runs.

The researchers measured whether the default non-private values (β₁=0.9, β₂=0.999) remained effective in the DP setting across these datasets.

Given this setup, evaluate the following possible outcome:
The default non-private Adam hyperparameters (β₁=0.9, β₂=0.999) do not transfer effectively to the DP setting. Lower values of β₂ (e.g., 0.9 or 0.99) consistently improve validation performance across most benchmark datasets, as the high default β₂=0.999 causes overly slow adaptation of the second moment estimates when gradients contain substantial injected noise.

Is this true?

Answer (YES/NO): NO